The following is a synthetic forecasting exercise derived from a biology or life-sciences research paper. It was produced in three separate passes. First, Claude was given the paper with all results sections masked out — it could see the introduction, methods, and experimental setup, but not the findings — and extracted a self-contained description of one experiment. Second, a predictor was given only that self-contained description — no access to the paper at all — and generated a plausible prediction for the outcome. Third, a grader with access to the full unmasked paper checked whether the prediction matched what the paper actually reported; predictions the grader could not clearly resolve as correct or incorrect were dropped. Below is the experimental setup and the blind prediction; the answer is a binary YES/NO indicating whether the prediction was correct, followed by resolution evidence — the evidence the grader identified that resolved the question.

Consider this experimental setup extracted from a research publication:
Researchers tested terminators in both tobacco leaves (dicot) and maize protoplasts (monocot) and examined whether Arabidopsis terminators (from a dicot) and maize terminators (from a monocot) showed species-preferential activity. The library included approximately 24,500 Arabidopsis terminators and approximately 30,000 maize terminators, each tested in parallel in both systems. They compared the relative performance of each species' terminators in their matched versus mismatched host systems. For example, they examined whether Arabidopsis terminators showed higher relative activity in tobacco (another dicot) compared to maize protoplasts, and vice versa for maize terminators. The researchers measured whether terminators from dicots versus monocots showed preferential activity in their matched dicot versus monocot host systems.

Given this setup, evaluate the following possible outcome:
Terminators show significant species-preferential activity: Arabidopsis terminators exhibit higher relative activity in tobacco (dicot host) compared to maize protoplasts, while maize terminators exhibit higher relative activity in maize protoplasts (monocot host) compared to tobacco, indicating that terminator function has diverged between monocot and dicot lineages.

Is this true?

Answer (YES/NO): YES